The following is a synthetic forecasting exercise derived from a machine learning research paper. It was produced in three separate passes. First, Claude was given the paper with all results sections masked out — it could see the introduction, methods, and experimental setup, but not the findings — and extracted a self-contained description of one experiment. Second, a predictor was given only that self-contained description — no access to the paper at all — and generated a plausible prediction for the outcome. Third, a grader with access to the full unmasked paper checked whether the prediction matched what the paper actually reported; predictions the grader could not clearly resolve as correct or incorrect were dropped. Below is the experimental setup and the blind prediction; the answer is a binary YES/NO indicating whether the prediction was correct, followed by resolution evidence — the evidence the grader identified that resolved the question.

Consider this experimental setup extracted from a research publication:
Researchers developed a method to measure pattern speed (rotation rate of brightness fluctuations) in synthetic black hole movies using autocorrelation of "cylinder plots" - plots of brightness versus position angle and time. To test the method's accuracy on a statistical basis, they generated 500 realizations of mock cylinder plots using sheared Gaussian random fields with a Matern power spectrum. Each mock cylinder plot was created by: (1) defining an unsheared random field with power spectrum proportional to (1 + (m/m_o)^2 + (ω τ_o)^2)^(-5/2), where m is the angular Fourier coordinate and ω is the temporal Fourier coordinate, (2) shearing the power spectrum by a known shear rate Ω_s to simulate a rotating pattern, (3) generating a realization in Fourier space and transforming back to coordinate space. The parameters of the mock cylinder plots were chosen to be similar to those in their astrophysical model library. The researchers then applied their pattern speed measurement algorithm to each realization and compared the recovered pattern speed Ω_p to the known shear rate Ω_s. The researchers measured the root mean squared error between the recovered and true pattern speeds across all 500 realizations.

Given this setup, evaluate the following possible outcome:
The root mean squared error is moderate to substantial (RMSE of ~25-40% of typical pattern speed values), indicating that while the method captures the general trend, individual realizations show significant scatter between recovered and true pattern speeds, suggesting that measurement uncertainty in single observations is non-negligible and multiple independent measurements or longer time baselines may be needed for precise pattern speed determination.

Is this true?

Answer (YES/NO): NO